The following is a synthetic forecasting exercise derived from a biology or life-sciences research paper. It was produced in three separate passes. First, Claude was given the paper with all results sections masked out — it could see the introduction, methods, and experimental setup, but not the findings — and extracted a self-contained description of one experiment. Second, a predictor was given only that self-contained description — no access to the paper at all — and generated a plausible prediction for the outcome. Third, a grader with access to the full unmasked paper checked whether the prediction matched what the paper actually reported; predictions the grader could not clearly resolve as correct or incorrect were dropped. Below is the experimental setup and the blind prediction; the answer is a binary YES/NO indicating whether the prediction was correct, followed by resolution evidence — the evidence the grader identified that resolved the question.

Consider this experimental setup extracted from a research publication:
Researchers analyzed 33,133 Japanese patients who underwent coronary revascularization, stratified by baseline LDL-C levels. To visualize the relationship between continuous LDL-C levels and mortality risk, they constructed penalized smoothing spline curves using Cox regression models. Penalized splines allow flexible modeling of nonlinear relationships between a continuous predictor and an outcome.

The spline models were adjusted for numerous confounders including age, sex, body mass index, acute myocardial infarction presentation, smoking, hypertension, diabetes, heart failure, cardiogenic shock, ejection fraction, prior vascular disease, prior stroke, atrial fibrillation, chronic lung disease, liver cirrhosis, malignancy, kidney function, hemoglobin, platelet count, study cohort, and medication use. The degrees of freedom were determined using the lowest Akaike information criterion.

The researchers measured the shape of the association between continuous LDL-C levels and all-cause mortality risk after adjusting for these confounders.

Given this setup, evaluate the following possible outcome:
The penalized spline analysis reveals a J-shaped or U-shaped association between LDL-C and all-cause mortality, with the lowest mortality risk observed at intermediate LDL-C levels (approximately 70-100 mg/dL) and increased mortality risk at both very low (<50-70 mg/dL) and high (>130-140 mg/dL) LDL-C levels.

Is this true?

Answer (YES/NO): NO